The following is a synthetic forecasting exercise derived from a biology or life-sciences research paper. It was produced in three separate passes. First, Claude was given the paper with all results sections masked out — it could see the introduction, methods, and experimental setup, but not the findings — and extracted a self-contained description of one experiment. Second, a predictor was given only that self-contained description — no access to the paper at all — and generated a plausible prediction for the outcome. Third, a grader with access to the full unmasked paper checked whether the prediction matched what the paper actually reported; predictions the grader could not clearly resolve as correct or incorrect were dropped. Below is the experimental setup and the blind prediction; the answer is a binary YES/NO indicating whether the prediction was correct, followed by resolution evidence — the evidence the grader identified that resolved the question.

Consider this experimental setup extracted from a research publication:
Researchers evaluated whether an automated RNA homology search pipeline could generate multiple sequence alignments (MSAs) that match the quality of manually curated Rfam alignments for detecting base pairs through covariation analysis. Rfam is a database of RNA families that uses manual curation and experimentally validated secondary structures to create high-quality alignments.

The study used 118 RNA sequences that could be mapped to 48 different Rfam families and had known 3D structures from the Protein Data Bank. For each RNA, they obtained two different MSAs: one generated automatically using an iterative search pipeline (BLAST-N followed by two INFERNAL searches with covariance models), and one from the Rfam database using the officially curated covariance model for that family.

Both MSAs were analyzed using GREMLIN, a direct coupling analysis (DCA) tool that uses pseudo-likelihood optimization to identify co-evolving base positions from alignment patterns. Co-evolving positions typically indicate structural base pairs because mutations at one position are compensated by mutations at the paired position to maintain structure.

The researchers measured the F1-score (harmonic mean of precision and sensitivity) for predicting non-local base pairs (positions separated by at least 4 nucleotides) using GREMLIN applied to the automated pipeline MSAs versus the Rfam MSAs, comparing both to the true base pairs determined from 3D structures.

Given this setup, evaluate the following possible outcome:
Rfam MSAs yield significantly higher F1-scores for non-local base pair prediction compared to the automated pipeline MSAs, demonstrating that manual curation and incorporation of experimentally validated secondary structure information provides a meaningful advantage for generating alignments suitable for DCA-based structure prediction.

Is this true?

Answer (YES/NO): NO